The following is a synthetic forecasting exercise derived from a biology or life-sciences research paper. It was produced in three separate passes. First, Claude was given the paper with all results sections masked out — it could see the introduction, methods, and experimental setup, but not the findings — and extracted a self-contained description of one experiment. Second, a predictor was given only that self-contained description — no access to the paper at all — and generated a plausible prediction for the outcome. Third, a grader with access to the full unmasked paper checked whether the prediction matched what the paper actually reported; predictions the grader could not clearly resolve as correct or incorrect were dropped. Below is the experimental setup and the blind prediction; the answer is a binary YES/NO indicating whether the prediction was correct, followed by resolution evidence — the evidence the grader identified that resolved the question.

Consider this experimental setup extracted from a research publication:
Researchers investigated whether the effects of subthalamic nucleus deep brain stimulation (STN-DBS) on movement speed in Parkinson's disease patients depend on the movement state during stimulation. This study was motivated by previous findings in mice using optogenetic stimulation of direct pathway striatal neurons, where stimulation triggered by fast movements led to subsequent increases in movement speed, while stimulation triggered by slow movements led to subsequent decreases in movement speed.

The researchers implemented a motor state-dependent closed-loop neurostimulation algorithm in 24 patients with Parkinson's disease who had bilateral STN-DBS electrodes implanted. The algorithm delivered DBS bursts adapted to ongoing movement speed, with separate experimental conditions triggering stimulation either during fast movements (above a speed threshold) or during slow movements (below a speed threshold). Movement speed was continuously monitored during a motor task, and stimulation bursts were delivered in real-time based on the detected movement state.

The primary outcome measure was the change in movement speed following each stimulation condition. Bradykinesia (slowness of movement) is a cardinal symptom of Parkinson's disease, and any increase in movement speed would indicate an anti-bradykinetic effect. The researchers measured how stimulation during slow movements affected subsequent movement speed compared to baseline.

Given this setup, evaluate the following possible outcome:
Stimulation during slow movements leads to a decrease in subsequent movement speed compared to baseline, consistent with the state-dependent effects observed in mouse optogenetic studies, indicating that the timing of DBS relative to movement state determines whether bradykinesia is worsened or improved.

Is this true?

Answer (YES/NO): YES